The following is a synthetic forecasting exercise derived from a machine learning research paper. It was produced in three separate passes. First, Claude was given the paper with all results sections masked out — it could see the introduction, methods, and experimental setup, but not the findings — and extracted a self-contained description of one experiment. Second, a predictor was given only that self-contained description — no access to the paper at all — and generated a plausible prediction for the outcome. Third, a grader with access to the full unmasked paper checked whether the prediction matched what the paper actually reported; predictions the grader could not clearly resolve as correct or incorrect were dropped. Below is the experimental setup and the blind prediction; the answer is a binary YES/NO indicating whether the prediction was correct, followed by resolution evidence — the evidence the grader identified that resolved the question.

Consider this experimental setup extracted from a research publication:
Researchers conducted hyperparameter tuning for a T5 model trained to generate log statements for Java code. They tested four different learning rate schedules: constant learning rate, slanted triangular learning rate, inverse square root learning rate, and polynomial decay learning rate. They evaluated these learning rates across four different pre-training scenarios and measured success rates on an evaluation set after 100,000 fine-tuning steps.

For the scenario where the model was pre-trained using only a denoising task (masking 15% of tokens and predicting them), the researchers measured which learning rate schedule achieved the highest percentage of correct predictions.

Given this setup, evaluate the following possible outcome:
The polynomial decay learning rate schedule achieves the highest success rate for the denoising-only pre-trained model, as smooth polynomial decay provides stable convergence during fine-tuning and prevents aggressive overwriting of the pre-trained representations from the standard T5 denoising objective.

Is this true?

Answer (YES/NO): YES